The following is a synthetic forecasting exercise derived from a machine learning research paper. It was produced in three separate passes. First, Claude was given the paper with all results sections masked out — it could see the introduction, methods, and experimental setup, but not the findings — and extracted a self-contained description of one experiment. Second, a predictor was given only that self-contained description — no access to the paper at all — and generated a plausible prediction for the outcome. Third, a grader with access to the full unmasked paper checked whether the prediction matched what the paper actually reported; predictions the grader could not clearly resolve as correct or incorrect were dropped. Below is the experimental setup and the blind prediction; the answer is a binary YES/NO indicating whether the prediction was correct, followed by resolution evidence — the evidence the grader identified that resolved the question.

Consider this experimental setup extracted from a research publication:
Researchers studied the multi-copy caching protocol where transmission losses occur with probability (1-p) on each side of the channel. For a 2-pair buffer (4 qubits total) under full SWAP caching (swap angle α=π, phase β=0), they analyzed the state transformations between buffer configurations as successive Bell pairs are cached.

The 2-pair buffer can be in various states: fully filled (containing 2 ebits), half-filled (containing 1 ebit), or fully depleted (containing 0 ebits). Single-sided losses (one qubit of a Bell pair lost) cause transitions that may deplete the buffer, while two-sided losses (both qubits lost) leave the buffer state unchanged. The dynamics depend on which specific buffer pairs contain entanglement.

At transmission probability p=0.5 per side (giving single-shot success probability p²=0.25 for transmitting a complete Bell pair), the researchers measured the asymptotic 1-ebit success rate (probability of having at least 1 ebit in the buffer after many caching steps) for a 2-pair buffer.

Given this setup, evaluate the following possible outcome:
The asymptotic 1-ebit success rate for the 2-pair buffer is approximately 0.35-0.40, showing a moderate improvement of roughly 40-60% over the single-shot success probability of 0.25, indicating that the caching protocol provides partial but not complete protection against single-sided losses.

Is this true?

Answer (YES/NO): NO